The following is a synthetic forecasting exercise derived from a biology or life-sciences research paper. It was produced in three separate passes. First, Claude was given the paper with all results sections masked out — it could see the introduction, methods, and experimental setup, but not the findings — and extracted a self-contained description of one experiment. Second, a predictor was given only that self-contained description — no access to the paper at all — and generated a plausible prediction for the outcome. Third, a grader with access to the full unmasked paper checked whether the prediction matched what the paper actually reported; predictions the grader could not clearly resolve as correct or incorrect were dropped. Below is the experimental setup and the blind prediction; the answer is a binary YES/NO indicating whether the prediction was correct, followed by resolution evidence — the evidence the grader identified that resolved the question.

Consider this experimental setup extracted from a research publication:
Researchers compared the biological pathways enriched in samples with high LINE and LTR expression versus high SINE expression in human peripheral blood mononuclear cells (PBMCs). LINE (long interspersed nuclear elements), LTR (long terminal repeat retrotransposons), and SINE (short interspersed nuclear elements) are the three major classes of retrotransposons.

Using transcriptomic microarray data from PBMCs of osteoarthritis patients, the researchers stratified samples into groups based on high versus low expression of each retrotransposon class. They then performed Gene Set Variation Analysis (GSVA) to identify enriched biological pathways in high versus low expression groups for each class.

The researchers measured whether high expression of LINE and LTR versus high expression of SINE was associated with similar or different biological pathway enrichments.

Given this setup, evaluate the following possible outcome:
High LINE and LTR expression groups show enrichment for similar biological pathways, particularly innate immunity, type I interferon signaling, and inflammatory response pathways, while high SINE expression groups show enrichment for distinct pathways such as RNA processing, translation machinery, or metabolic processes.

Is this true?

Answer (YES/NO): NO